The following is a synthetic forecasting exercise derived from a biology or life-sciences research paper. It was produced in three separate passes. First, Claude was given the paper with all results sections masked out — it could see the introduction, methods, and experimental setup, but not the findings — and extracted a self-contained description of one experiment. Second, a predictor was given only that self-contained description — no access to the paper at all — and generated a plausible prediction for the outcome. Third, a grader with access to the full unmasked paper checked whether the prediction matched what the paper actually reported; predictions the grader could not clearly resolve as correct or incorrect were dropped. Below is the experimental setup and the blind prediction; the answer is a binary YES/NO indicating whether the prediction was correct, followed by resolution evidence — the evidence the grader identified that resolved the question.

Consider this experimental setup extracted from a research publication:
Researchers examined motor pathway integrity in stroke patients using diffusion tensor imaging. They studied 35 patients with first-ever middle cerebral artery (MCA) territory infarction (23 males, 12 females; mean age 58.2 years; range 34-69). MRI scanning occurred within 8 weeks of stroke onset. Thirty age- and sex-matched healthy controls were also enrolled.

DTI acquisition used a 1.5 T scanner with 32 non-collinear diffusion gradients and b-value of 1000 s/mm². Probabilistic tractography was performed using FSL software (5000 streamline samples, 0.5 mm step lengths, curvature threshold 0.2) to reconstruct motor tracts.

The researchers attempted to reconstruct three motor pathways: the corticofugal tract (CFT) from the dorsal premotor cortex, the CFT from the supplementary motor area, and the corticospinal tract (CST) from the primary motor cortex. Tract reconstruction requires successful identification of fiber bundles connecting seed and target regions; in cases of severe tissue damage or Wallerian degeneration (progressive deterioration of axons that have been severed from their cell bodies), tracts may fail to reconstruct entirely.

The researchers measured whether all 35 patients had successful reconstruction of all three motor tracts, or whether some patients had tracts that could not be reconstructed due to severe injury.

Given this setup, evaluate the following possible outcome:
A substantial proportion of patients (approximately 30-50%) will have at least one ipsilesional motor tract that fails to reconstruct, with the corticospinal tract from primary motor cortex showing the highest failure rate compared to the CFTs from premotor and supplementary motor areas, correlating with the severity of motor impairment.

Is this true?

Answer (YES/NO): NO